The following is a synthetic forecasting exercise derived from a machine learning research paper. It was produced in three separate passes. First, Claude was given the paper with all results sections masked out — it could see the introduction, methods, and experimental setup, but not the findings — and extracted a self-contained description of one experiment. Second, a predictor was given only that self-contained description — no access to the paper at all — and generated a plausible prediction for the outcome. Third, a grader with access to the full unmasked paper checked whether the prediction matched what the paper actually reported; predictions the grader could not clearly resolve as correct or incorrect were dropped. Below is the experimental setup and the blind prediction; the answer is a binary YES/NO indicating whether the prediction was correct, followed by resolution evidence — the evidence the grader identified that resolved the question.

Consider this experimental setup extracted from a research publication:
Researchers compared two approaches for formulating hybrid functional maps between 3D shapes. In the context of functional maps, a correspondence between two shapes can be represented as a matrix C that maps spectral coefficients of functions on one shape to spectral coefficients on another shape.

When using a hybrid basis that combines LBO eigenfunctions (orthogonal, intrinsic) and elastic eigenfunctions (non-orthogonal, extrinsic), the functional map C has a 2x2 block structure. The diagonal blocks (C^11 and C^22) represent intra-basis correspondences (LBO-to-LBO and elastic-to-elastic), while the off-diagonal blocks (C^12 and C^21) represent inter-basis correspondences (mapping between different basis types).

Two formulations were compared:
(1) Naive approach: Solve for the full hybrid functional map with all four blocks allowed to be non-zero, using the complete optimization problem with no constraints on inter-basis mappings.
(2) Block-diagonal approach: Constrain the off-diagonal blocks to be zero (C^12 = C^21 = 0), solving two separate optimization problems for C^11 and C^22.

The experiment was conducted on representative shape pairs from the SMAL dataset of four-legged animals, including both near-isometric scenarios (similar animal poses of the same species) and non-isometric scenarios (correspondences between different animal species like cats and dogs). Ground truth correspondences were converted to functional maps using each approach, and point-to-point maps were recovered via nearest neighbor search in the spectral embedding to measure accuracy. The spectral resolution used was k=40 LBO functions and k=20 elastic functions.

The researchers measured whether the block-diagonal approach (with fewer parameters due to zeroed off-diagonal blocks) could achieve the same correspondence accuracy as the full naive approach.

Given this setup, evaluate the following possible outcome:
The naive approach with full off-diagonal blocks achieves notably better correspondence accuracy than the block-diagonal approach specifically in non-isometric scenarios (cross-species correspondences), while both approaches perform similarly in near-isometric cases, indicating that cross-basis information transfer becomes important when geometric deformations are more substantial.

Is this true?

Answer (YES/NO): NO